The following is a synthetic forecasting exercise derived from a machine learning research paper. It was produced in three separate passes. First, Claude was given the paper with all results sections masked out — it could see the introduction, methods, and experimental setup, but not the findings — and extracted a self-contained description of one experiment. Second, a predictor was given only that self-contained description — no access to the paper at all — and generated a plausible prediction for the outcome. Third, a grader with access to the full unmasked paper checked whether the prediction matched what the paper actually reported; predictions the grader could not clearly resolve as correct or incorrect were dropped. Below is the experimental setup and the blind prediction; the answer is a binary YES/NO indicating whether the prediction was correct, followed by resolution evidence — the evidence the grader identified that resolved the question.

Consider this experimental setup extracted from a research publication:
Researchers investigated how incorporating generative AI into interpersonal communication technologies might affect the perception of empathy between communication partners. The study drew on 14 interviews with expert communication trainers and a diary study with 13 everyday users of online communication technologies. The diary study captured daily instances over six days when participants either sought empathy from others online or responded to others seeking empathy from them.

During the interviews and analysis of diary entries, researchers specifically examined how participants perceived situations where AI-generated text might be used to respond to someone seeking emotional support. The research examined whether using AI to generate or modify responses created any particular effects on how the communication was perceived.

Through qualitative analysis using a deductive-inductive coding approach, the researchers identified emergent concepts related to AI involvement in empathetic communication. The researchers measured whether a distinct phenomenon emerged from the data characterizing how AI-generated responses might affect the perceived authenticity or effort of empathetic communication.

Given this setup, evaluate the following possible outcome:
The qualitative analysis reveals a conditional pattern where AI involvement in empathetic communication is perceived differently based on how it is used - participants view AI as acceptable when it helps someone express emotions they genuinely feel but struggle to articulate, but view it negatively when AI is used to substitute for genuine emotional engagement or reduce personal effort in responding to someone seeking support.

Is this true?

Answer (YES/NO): NO